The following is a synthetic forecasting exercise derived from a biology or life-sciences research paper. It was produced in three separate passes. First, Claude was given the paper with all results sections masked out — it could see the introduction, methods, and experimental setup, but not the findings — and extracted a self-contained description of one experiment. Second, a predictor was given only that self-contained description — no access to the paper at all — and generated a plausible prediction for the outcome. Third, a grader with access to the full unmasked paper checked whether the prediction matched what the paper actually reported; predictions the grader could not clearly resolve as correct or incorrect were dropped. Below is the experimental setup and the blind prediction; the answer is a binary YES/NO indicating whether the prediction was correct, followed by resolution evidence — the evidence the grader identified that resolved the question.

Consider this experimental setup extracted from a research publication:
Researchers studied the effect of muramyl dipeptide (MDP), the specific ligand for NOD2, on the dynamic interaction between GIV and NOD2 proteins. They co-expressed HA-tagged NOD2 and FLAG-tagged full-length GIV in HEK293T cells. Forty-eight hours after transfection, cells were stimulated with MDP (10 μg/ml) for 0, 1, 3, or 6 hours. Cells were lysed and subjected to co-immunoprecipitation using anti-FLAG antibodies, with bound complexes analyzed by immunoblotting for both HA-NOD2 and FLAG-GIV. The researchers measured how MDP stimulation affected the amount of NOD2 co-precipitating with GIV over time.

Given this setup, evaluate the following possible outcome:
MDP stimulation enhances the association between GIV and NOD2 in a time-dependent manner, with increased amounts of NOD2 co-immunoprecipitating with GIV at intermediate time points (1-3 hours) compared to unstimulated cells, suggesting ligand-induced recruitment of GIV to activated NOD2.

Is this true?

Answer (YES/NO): YES